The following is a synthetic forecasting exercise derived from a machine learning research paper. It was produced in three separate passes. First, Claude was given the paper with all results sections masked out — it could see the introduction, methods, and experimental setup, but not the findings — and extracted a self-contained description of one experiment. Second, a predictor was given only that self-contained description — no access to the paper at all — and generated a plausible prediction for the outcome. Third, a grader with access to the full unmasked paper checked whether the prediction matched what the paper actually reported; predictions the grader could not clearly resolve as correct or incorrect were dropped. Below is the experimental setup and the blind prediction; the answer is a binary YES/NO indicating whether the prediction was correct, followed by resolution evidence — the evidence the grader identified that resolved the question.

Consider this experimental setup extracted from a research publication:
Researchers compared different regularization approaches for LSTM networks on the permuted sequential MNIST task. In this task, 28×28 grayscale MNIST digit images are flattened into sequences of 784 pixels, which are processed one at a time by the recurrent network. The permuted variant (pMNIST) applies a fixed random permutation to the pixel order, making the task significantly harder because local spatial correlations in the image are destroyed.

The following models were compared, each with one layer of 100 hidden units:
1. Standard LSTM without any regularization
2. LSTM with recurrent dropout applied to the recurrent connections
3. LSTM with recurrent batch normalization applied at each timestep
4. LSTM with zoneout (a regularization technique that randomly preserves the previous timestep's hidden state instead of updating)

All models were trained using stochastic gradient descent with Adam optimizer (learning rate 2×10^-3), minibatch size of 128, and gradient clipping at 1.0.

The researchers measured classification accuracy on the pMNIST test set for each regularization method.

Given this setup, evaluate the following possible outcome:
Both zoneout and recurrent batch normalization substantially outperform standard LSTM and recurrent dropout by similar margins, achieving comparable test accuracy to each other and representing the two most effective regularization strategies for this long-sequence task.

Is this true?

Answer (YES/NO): NO